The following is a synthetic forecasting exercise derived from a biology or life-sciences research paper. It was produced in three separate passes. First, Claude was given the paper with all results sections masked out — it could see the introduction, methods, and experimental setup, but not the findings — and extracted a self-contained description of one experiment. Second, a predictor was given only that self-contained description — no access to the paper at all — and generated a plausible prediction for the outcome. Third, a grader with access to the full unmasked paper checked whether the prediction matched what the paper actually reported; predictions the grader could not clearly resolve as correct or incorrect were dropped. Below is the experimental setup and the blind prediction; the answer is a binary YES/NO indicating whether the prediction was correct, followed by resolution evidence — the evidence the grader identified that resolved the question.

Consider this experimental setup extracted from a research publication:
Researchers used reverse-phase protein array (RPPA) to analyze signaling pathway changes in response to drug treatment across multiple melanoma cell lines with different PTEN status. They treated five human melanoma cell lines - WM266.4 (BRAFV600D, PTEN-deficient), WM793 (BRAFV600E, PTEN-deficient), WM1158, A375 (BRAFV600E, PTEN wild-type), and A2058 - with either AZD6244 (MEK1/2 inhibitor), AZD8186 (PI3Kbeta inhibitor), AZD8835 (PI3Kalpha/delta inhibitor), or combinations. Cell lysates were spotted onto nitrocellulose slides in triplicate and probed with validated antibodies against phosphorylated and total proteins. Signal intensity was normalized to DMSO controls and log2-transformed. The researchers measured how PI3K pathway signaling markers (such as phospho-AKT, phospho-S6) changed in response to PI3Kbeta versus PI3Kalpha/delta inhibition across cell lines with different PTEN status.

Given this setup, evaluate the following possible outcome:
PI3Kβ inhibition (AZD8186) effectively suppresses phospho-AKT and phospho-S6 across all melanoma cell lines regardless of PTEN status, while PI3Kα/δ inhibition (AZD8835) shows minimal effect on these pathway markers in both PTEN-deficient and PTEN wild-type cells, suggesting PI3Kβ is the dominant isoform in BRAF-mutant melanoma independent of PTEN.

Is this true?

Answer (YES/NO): NO